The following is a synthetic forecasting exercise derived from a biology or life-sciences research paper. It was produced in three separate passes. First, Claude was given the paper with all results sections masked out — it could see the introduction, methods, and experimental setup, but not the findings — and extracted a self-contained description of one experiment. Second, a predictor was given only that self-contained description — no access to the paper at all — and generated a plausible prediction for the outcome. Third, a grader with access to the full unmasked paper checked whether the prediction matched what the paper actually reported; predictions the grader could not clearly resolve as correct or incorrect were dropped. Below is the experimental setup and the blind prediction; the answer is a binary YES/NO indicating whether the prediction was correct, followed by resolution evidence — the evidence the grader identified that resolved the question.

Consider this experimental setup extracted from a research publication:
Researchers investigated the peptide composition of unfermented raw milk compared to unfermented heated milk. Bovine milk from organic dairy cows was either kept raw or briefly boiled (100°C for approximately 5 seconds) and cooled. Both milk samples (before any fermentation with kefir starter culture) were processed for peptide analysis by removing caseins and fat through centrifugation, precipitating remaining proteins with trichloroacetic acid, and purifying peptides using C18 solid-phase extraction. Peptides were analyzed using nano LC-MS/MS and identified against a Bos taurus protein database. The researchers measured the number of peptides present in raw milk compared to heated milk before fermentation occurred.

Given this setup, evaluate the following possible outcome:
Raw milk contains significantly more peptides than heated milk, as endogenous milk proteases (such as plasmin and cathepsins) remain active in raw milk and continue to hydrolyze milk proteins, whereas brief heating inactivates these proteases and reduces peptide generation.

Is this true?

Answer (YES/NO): YES